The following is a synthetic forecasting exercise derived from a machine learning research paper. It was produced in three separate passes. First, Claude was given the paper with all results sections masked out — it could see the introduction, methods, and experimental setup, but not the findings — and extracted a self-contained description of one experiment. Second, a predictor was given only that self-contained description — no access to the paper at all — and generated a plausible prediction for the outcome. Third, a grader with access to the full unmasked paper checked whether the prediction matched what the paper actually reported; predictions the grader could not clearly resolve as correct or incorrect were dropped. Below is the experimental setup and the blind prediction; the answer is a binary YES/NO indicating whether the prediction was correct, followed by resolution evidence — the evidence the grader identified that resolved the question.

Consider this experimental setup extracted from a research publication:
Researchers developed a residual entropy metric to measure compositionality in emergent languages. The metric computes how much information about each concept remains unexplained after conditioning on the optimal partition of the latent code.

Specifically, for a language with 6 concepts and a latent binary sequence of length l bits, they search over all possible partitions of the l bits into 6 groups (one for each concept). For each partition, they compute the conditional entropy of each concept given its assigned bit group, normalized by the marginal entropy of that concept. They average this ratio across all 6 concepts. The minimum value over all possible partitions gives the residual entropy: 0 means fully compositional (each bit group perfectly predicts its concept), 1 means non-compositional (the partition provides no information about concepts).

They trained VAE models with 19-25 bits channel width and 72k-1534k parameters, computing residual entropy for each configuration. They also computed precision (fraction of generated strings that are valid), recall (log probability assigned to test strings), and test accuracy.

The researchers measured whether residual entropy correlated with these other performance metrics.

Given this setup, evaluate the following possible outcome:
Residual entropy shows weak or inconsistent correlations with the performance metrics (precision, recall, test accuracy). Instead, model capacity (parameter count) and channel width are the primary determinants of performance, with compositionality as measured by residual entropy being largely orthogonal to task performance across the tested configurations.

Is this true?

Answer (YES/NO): NO